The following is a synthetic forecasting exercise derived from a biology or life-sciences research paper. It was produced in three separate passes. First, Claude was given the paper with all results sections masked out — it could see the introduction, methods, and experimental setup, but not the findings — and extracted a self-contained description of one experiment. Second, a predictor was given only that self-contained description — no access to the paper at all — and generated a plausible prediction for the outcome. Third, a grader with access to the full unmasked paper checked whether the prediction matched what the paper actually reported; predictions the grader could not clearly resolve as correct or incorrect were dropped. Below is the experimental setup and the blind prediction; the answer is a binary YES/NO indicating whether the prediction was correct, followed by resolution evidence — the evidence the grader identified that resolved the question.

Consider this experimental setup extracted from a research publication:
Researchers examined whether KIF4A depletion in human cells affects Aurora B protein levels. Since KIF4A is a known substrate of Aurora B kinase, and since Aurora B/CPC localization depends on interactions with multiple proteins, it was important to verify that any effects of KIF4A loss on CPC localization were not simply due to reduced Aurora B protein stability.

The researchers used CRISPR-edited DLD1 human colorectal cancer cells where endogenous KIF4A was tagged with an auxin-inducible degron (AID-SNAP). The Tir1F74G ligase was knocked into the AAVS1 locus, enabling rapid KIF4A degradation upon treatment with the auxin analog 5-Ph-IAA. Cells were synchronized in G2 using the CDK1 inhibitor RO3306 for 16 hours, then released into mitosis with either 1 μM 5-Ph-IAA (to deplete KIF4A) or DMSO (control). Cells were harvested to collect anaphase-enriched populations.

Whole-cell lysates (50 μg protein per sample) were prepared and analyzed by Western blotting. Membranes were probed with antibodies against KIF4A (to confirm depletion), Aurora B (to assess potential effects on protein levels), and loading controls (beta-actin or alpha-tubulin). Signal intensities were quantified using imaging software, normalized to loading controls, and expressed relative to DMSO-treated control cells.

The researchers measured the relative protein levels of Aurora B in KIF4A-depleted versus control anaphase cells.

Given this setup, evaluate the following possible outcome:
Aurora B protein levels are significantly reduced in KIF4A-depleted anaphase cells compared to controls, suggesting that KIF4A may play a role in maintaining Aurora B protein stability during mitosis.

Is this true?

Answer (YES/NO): NO